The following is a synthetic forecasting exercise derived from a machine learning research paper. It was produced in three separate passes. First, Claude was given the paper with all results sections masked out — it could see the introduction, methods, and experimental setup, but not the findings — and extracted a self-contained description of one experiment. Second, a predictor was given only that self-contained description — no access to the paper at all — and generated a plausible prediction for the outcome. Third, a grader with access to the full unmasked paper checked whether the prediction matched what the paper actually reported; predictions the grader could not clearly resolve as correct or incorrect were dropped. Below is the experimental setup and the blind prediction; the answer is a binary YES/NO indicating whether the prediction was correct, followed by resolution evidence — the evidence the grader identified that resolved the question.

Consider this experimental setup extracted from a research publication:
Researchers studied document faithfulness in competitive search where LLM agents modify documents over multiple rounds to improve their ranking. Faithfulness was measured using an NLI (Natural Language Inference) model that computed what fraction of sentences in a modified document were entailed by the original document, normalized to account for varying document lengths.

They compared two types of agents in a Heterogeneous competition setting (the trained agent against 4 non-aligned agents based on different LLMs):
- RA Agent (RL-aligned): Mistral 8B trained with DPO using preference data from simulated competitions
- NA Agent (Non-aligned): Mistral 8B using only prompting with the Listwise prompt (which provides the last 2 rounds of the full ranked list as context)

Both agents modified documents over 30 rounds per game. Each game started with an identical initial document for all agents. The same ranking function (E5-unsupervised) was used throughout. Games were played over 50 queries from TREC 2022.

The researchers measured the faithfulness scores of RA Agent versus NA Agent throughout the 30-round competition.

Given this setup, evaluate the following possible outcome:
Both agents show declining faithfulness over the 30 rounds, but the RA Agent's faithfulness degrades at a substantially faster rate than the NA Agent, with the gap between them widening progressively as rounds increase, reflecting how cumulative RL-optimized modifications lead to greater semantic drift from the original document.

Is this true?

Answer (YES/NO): NO